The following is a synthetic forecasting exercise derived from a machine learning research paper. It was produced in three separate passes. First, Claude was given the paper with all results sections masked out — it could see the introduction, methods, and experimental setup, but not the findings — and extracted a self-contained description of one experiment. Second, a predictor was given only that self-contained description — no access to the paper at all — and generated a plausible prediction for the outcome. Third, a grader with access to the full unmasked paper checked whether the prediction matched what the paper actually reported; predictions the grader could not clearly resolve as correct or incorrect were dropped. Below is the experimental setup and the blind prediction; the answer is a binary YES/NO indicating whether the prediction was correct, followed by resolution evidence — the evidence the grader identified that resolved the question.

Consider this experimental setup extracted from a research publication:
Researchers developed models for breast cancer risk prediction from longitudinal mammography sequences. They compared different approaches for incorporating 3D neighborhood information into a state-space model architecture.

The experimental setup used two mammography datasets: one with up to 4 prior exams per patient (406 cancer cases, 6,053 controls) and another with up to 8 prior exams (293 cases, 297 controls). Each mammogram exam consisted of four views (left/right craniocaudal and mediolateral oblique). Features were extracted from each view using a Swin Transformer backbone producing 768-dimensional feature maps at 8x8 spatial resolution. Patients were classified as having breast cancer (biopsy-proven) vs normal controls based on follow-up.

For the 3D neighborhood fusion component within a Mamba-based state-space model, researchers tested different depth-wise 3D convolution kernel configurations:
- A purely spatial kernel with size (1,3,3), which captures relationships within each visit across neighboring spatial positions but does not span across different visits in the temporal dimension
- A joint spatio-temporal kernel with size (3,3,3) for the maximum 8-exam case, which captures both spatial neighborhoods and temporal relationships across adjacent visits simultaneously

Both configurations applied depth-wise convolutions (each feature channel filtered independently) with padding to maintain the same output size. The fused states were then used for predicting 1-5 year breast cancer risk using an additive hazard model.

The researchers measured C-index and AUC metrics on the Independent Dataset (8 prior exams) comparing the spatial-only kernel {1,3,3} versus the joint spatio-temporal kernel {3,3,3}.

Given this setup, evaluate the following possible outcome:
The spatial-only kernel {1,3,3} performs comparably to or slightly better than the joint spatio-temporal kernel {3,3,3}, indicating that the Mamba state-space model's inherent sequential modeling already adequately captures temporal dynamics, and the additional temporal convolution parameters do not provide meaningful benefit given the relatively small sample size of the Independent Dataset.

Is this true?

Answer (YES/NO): NO